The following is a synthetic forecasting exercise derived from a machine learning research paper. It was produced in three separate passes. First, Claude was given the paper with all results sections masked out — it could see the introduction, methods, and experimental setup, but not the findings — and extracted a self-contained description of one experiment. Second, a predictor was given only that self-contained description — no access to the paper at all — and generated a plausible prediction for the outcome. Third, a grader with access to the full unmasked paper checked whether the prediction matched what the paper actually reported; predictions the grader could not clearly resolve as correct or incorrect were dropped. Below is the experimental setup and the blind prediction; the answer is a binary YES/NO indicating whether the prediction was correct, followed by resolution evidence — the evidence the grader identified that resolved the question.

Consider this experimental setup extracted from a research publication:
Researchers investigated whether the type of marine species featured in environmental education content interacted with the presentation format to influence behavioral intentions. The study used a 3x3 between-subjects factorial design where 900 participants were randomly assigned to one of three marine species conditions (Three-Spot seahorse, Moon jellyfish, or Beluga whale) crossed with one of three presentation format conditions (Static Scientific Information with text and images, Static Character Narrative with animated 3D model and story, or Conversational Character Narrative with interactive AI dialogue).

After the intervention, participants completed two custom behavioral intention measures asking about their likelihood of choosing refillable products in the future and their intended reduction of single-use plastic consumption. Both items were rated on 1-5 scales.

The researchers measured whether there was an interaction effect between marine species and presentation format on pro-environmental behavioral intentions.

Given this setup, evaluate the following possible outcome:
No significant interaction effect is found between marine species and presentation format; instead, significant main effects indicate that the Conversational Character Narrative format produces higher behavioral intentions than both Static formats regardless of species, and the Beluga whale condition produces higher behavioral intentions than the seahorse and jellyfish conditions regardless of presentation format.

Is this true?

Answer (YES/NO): NO